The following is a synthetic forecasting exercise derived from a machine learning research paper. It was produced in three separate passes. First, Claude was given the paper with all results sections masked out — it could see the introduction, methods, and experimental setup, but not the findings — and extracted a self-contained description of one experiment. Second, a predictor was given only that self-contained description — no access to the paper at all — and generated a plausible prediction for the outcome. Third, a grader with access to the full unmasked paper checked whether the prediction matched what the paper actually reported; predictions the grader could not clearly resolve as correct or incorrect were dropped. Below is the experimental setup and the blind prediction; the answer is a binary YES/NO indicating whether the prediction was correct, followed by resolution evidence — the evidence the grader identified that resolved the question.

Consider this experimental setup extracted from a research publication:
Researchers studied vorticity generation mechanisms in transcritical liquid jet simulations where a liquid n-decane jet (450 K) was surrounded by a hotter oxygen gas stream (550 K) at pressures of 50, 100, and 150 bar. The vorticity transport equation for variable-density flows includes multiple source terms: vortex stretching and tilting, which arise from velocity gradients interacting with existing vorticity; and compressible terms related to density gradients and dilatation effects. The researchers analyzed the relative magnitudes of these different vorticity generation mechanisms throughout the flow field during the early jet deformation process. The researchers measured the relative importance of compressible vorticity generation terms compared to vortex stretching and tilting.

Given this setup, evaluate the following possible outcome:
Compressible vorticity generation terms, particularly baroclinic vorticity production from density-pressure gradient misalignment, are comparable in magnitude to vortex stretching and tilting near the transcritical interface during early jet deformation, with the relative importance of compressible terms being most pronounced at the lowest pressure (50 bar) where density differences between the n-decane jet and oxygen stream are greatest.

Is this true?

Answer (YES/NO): NO